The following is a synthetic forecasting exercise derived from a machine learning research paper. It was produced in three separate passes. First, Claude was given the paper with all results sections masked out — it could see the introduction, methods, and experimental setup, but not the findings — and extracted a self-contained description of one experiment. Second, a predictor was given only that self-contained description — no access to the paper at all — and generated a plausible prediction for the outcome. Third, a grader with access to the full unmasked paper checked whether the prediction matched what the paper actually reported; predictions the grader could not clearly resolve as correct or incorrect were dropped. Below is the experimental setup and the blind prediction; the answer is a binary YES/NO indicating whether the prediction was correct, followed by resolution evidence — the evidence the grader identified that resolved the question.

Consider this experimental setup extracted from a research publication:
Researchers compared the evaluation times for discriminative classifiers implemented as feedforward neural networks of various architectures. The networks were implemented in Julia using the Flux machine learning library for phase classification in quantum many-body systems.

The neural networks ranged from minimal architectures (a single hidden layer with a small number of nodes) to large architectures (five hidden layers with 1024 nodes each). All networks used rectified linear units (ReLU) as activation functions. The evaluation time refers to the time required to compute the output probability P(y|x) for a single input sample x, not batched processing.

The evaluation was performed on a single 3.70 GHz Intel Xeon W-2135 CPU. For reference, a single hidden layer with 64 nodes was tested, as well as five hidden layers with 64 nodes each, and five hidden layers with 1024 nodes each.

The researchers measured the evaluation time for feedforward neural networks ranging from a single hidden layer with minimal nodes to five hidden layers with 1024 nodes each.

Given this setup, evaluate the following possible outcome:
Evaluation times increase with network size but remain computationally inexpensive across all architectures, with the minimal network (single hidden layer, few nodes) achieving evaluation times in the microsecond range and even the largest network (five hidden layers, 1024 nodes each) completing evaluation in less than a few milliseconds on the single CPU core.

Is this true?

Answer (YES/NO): YES